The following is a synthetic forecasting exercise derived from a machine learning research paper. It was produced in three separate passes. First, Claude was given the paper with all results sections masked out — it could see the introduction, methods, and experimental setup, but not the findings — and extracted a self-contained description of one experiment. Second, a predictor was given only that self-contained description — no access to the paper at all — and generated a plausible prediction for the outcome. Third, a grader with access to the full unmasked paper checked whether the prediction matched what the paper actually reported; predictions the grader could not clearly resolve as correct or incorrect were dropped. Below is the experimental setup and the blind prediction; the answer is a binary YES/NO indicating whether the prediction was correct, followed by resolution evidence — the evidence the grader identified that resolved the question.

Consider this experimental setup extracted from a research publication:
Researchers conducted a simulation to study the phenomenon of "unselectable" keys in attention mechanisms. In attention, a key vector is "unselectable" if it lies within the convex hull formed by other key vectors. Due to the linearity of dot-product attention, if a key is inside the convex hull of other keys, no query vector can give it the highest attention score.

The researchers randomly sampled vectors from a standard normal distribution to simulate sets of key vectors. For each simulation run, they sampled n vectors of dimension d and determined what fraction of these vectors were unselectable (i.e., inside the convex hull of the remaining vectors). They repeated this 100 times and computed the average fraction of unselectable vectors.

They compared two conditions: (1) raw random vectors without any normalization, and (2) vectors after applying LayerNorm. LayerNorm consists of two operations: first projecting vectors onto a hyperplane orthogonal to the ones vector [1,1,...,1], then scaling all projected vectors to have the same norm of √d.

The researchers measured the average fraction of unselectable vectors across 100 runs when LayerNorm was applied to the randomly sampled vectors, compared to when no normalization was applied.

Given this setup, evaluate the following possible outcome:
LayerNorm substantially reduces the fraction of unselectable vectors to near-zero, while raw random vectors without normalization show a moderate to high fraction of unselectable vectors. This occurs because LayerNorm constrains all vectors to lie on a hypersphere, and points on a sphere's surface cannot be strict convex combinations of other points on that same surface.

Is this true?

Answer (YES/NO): YES